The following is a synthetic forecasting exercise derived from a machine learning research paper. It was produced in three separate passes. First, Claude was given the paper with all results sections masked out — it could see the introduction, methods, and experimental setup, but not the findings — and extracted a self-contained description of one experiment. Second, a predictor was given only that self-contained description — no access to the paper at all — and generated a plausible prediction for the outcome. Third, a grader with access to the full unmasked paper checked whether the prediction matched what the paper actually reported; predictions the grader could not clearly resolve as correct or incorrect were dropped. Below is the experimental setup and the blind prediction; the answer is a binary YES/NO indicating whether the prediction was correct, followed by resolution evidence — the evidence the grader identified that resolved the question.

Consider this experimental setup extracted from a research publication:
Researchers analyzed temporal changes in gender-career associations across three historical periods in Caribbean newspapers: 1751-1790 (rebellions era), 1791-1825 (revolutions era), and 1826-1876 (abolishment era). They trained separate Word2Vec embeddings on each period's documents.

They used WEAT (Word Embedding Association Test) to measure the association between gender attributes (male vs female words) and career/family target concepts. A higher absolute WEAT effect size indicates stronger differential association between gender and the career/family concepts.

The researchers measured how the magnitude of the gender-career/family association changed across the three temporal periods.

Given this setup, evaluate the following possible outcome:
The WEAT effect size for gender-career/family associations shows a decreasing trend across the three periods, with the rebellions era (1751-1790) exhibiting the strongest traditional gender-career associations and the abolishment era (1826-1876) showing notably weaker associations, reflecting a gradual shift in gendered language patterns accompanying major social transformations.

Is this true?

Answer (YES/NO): NO